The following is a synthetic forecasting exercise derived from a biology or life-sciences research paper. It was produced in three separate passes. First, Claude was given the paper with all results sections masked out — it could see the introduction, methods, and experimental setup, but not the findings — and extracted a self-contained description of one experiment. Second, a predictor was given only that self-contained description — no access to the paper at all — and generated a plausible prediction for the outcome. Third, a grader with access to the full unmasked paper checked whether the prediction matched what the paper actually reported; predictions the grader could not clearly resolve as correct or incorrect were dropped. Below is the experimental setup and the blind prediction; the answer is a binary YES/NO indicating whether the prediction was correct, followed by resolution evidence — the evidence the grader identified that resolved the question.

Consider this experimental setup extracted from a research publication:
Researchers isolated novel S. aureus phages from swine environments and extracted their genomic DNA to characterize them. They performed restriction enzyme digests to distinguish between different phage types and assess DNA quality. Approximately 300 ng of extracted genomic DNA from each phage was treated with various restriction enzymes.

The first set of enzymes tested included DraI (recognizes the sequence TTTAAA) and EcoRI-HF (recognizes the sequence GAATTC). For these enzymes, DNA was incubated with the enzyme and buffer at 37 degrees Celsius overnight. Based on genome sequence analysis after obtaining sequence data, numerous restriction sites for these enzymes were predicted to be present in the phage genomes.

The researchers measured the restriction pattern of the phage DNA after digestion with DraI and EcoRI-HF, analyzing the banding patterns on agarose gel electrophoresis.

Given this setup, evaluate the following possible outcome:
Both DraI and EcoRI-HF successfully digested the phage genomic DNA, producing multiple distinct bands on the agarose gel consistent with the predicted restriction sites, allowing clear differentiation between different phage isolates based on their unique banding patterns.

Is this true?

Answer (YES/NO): NO